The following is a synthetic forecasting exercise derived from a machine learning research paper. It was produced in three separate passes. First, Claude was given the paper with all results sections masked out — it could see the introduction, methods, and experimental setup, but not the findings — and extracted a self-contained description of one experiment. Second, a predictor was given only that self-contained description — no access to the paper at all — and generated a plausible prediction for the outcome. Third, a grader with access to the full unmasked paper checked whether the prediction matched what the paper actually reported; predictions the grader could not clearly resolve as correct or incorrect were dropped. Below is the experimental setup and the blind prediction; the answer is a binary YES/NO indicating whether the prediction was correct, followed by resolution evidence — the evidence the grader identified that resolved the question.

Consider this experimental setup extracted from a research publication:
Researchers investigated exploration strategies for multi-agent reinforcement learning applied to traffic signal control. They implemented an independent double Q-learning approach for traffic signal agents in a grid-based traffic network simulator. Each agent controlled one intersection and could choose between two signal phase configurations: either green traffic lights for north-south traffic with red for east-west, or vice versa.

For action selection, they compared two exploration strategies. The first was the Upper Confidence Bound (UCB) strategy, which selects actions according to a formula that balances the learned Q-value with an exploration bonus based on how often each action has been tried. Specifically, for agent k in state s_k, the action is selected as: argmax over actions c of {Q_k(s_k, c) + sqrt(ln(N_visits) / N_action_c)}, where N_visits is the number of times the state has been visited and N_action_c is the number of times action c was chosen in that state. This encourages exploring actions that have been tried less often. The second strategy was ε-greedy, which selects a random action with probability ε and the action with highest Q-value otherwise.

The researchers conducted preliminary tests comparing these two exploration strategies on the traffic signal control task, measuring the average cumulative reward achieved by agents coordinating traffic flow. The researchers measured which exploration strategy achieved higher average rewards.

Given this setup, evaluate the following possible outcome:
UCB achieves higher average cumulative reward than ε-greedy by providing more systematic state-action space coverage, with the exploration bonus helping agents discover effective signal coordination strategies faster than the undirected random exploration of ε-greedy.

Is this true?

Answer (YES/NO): YES